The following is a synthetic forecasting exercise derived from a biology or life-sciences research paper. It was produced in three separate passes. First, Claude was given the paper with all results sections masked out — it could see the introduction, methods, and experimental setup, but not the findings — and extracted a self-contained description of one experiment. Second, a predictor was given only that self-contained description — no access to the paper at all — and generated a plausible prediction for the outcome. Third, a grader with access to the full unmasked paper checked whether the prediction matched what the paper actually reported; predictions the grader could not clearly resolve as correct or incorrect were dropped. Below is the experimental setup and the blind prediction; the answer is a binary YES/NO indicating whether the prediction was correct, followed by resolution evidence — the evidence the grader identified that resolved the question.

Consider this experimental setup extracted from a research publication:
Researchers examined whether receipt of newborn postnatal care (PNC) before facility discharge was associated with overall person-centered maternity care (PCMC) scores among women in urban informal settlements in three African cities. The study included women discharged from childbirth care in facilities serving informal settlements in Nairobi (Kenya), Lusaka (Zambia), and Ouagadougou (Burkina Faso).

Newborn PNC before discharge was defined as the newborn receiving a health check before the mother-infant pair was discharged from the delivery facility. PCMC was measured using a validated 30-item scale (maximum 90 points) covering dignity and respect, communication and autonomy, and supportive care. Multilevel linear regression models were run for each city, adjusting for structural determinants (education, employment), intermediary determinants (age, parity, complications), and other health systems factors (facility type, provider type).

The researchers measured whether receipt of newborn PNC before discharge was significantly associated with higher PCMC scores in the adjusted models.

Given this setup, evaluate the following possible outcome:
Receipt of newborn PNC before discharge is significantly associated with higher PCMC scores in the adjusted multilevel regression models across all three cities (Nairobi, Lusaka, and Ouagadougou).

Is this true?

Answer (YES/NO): YES